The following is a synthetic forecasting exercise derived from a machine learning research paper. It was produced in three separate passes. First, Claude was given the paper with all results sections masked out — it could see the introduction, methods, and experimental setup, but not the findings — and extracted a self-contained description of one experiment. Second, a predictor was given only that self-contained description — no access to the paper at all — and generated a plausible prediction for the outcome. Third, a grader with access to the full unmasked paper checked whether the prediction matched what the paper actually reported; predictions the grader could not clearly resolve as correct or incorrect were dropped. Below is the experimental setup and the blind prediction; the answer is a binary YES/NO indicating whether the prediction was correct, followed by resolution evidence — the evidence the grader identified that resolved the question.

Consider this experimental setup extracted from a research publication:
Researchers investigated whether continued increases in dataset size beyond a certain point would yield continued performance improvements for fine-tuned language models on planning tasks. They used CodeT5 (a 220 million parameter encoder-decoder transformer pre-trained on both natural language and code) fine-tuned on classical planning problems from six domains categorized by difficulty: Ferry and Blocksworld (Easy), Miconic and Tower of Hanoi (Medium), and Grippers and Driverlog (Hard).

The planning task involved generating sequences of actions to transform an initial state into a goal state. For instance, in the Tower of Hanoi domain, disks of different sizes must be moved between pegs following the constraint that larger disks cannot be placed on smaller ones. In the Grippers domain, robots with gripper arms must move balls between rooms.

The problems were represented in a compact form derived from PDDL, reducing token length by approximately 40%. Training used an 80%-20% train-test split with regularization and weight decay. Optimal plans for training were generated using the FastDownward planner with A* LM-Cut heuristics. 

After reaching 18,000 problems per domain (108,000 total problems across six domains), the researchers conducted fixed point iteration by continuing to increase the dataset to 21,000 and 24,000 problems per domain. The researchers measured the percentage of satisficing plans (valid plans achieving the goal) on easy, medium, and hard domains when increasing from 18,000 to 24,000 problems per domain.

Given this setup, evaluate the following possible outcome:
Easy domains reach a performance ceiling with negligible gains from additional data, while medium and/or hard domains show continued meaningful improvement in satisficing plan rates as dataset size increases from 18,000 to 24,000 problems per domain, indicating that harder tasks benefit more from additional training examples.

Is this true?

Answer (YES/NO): NO